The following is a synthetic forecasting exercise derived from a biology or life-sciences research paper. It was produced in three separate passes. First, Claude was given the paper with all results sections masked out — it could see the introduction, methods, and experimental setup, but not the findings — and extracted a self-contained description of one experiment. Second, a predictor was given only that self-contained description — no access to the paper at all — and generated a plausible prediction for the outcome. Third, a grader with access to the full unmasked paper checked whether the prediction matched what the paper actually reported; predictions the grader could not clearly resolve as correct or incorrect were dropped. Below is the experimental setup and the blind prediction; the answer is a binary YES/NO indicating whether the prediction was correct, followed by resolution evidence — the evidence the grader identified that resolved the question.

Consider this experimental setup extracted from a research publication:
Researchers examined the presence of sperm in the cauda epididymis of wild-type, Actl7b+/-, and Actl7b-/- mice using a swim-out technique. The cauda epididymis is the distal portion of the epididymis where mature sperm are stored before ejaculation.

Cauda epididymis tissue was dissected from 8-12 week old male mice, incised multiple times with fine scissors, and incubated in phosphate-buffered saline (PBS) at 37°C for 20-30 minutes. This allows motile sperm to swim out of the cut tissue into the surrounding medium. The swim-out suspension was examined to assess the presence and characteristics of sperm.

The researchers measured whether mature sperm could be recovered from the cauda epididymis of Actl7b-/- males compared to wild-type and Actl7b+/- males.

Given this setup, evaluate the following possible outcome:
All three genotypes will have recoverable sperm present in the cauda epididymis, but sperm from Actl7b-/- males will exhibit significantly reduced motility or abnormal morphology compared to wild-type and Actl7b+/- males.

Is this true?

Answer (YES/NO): NO